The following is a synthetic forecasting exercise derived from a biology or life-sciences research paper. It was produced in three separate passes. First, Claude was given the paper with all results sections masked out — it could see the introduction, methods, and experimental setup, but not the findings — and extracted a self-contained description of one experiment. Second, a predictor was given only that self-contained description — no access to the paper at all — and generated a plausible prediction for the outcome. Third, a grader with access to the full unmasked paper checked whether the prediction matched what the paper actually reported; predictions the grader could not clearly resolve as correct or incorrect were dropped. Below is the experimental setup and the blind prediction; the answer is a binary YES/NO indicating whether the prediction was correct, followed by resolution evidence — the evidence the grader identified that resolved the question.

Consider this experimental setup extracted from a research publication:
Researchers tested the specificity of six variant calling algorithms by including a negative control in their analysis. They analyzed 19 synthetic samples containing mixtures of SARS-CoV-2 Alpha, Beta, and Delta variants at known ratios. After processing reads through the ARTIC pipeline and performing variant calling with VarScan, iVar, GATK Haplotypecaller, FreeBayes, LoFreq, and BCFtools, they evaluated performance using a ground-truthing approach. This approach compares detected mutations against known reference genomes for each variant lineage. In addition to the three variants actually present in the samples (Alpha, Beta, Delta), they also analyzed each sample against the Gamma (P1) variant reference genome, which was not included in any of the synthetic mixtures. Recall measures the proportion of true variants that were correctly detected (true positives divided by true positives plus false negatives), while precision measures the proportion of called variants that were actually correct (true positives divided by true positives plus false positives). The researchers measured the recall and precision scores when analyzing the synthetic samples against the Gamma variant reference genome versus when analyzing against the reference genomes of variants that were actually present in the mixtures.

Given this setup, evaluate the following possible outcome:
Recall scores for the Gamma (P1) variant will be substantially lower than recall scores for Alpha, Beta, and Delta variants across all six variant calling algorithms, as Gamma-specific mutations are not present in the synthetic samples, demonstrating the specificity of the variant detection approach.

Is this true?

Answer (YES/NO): YES